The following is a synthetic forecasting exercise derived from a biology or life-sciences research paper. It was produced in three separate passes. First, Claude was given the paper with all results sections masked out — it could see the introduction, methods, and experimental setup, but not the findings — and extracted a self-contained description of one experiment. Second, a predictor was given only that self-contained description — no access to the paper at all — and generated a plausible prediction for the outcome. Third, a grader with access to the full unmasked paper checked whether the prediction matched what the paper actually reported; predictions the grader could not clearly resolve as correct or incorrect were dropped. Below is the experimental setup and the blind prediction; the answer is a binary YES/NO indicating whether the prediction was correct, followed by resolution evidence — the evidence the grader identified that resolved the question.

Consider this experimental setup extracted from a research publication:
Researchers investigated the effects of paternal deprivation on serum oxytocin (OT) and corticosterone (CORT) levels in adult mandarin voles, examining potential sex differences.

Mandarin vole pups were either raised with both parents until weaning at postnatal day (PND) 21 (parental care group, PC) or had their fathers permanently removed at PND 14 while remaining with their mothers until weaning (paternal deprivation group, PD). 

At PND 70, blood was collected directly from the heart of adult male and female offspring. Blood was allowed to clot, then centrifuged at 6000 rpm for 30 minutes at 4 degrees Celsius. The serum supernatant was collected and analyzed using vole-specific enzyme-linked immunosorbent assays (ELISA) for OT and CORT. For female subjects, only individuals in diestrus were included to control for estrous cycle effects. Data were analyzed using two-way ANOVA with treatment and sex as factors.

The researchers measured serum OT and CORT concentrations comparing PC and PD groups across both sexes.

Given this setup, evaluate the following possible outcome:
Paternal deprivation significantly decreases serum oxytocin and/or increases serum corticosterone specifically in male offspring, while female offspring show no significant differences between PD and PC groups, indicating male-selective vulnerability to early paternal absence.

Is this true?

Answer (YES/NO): NO